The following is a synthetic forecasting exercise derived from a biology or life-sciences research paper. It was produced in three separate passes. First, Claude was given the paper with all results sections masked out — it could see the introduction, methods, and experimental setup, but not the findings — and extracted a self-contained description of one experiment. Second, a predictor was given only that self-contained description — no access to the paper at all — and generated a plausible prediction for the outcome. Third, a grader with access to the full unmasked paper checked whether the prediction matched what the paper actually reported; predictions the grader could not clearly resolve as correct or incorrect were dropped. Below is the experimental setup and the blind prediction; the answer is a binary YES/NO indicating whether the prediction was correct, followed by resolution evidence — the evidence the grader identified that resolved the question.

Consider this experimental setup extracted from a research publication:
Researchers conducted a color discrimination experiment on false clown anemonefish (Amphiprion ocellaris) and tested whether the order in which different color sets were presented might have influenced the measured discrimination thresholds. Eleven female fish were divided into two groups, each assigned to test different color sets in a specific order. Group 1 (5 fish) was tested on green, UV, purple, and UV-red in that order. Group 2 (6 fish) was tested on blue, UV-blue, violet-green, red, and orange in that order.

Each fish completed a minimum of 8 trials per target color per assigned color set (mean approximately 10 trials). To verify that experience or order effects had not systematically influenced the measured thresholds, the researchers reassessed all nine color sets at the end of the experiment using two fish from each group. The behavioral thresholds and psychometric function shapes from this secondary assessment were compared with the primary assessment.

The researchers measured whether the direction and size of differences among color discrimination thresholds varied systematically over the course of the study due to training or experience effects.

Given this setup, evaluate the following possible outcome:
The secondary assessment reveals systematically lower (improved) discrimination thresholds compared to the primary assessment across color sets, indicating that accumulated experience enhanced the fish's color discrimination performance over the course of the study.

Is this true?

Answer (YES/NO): NO